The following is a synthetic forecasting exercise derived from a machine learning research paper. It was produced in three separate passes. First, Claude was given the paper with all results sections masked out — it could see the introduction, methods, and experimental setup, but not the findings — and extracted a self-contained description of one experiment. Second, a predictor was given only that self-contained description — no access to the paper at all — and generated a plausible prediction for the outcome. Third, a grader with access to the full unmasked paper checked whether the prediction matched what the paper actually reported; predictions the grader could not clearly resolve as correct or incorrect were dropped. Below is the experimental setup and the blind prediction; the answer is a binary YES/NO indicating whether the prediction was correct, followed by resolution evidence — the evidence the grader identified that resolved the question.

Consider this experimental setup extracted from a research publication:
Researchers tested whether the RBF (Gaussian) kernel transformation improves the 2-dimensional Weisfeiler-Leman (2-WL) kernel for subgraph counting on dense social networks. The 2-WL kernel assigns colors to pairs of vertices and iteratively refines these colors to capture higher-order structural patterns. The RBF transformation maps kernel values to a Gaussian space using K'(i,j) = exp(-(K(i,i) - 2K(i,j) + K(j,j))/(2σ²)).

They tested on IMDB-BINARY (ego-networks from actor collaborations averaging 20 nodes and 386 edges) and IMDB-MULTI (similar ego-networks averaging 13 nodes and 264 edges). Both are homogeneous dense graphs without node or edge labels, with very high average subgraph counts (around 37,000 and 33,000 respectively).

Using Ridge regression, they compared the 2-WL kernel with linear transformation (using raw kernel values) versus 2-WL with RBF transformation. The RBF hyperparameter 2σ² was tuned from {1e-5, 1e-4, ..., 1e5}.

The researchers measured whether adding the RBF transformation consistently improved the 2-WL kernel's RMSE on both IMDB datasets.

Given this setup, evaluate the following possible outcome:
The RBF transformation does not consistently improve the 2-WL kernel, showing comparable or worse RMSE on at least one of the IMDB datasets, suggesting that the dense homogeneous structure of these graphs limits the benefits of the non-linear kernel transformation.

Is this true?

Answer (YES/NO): YES